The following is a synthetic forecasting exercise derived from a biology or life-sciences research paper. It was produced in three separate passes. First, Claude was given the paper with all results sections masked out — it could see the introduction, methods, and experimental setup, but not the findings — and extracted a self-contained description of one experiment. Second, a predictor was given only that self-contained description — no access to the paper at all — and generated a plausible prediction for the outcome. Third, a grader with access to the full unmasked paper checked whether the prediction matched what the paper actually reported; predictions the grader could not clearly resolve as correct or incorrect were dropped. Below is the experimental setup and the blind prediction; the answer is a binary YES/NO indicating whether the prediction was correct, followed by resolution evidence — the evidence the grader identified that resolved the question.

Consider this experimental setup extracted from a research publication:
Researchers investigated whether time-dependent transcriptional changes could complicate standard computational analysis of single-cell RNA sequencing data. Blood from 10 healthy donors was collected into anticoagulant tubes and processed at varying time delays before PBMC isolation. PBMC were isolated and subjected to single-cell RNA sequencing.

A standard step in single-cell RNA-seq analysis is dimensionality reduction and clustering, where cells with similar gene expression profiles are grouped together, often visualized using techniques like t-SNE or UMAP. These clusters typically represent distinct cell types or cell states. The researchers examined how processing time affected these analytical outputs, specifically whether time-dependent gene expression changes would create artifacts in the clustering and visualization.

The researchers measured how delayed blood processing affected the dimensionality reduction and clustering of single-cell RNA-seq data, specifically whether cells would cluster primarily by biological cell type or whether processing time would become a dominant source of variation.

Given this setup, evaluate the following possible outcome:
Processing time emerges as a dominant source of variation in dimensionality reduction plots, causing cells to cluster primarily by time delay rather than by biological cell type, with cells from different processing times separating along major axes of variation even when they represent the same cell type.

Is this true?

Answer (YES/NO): NO